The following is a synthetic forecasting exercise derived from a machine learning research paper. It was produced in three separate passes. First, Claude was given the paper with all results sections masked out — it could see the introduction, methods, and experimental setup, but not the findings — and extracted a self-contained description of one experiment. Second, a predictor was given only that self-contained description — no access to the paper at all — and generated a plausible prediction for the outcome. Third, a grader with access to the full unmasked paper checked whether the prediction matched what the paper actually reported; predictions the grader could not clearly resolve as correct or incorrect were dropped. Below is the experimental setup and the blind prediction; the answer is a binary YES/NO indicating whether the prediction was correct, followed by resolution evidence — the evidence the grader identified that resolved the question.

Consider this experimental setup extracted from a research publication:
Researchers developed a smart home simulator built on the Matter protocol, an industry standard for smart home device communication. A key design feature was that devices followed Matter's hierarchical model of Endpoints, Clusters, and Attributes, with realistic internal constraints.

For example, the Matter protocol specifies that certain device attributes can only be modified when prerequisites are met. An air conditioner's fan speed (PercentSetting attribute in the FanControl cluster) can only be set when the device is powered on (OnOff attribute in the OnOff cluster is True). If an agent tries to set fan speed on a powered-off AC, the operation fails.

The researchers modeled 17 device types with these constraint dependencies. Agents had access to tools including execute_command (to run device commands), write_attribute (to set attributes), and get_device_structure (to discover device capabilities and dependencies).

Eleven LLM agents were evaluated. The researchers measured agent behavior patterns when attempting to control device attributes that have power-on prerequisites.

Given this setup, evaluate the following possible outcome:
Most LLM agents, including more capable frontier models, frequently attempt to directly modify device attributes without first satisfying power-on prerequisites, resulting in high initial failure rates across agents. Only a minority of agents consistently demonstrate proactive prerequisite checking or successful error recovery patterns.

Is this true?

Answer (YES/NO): NO